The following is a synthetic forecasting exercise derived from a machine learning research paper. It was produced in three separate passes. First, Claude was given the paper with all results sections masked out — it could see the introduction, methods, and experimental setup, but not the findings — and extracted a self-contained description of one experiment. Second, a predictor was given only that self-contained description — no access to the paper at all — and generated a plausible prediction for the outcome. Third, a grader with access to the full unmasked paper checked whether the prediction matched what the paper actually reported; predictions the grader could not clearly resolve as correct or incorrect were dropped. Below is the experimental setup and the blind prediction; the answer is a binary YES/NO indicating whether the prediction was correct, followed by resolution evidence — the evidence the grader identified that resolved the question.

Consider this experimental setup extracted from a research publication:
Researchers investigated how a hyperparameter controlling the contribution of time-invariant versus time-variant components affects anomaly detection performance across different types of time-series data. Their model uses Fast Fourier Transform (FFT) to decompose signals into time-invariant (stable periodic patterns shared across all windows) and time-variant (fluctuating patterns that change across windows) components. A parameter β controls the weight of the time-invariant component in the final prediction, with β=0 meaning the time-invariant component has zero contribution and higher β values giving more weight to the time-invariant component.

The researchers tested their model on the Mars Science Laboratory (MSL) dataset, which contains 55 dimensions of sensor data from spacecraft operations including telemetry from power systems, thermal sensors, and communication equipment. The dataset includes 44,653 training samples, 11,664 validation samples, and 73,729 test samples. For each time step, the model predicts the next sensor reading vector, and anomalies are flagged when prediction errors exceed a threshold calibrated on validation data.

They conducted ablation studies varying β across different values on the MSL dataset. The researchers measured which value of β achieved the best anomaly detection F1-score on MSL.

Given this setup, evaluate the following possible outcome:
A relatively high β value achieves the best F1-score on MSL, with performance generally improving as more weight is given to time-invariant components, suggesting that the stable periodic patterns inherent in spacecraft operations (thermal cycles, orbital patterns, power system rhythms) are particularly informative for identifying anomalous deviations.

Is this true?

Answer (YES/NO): NO